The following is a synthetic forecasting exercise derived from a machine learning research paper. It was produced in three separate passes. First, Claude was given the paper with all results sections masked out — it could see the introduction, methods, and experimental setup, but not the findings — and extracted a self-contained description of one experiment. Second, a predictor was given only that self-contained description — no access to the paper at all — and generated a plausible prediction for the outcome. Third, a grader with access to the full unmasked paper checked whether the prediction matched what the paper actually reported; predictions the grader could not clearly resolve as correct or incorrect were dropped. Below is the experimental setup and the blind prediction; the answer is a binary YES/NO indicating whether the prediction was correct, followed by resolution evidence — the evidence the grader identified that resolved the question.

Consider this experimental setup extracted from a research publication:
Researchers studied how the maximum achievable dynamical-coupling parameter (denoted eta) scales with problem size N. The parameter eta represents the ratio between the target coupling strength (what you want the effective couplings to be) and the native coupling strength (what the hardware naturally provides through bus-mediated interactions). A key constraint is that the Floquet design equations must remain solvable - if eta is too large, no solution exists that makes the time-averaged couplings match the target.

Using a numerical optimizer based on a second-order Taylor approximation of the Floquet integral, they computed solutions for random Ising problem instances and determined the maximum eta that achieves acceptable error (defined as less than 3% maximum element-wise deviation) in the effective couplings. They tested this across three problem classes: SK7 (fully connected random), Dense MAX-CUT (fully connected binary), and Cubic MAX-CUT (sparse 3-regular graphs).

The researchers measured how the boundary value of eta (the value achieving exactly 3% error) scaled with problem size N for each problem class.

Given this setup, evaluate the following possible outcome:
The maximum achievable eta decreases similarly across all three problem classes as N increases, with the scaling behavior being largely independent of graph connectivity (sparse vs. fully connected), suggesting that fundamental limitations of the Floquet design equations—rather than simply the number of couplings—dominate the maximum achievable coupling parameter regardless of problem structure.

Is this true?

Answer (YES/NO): NO